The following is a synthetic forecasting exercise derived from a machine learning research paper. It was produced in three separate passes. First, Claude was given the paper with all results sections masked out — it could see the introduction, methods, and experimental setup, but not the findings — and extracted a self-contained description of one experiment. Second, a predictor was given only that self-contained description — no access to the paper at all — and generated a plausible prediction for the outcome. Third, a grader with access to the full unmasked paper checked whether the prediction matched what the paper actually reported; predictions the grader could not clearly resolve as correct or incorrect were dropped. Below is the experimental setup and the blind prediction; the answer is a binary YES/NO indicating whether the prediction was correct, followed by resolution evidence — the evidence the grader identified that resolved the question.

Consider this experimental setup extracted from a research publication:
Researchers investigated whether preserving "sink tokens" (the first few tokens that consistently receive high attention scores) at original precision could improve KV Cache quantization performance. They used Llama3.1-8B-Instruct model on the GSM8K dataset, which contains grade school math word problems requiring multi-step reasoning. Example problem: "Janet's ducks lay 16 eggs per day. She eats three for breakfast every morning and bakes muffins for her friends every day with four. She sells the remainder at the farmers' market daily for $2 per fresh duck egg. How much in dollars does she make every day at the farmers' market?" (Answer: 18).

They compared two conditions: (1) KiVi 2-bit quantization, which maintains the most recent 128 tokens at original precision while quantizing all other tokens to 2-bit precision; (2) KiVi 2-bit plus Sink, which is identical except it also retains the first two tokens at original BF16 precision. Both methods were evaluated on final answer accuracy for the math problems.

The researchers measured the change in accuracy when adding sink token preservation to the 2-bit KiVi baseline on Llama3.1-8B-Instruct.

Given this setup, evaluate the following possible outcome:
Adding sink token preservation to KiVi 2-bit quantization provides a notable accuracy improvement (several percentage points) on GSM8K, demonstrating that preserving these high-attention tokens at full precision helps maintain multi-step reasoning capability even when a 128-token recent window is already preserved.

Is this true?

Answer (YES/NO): NO